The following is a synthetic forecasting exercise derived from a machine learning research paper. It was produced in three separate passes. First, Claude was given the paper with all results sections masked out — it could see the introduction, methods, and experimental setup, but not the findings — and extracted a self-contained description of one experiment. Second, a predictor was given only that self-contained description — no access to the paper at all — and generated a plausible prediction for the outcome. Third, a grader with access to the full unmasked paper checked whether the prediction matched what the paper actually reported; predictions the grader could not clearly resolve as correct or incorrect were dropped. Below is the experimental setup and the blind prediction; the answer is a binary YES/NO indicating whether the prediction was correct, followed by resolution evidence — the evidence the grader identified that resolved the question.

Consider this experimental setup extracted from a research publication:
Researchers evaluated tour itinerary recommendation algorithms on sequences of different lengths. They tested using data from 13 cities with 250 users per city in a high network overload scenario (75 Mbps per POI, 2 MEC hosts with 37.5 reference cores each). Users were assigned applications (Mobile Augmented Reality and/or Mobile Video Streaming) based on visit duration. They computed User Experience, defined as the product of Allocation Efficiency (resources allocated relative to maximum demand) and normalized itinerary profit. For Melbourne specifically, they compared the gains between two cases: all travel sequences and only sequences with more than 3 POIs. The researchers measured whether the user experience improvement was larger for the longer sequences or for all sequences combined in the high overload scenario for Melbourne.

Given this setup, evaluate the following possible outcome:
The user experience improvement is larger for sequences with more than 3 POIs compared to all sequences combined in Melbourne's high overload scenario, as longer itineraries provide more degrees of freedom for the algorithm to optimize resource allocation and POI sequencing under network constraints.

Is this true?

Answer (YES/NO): YES